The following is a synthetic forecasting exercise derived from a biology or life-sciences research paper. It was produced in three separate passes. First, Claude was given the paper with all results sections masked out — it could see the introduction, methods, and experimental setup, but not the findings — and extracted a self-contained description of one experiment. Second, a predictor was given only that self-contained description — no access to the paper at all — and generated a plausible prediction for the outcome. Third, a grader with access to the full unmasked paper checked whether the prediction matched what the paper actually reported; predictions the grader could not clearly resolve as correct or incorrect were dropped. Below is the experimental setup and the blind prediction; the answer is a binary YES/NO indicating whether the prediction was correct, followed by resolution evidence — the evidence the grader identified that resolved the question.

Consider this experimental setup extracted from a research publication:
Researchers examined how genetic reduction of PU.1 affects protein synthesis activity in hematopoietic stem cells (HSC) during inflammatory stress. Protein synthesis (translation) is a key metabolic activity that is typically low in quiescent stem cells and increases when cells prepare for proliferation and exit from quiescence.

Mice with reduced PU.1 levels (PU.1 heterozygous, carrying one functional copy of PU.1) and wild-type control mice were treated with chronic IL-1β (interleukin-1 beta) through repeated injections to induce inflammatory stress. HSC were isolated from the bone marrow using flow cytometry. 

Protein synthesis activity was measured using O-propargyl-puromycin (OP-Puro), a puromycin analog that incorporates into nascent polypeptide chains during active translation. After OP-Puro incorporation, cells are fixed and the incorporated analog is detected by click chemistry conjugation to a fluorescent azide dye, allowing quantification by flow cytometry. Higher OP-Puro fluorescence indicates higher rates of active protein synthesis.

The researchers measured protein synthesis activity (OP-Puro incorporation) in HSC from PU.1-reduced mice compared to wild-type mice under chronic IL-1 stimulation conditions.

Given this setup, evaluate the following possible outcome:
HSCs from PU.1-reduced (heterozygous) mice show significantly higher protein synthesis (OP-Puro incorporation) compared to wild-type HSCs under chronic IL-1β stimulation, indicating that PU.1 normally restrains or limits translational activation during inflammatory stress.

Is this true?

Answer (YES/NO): YES